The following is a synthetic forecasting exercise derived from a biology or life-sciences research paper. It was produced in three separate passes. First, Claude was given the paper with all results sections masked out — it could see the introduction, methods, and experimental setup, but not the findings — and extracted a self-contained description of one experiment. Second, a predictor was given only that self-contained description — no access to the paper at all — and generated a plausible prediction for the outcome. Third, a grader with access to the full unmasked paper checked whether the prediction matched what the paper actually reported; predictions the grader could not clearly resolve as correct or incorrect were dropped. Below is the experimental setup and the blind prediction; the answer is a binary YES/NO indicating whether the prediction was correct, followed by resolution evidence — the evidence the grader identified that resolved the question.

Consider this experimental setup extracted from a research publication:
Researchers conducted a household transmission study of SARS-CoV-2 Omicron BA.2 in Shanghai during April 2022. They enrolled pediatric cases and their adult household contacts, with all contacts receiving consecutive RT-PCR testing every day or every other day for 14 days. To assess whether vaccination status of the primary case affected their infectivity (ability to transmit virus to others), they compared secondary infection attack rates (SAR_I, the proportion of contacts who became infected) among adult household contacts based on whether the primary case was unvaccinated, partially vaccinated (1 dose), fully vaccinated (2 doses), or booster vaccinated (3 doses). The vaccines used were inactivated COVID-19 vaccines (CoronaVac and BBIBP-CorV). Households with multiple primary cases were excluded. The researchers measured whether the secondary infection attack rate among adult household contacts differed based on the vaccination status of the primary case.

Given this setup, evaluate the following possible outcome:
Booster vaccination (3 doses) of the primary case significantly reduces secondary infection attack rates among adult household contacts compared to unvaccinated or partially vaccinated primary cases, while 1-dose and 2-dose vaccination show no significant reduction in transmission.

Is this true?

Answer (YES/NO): NO